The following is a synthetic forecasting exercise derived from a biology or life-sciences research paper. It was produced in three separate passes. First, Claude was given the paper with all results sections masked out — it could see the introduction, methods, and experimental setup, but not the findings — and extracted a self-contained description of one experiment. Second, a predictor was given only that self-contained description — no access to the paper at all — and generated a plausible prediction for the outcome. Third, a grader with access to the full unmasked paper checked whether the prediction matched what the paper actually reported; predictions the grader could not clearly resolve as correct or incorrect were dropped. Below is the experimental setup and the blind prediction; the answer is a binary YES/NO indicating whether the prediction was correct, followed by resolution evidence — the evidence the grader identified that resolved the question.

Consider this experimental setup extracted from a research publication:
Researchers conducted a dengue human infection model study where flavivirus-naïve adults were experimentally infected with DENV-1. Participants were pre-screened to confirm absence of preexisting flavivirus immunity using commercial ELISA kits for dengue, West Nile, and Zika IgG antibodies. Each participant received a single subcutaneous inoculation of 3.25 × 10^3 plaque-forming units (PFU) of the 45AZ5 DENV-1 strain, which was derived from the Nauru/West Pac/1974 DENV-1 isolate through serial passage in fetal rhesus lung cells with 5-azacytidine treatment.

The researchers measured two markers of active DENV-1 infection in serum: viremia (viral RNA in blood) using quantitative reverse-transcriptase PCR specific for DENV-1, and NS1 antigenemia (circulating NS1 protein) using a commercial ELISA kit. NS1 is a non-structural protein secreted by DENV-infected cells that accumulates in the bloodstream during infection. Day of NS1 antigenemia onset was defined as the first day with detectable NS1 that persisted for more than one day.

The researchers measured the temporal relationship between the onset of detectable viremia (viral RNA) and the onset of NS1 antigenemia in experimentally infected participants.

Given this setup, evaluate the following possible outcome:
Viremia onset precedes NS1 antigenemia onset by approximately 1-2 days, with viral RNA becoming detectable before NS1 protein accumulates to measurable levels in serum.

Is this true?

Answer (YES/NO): YES